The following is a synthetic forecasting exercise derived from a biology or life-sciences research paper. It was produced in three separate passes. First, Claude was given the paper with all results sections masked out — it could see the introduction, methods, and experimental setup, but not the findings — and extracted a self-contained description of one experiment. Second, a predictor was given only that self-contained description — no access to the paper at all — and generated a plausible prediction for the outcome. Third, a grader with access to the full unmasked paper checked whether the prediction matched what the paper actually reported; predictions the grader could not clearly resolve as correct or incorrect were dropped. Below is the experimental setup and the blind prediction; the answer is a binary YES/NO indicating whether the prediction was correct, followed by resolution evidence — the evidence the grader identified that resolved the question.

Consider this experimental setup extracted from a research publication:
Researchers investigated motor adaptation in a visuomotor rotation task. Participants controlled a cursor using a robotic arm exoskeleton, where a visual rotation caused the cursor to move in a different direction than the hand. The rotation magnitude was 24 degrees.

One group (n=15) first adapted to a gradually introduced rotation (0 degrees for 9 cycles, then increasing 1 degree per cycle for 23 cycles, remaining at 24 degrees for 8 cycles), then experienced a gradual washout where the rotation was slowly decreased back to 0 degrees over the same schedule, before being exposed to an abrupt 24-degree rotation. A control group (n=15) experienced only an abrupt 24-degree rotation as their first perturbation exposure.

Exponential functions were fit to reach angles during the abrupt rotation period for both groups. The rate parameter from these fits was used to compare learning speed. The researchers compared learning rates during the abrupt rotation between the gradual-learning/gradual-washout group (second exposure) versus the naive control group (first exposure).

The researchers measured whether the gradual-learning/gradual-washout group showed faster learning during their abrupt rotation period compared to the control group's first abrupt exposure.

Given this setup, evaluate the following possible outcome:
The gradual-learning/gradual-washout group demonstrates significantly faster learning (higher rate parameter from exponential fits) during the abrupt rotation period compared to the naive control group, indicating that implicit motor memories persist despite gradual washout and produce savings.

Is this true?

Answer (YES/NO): YES